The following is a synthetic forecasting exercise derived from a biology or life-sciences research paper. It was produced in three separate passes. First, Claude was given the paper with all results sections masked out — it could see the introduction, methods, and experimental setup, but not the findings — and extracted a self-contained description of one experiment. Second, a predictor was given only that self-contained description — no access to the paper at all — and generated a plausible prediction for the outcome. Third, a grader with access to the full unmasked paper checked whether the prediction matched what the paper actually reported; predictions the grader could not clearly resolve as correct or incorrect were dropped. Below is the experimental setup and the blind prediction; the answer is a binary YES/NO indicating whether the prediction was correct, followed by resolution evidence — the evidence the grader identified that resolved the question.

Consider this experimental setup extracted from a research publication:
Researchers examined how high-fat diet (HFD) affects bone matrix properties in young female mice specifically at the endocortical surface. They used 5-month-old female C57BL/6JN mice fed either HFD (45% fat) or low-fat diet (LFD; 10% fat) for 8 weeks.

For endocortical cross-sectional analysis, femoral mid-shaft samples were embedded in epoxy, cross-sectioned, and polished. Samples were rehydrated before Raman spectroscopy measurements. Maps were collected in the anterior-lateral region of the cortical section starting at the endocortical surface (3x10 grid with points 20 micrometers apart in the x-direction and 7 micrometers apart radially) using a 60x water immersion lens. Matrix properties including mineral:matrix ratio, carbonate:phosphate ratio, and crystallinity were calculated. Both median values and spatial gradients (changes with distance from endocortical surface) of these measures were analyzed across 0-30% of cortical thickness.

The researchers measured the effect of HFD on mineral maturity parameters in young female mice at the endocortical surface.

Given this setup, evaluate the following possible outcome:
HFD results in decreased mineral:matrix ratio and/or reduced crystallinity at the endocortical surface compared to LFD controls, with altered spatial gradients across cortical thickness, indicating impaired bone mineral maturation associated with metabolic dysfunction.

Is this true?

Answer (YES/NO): NO